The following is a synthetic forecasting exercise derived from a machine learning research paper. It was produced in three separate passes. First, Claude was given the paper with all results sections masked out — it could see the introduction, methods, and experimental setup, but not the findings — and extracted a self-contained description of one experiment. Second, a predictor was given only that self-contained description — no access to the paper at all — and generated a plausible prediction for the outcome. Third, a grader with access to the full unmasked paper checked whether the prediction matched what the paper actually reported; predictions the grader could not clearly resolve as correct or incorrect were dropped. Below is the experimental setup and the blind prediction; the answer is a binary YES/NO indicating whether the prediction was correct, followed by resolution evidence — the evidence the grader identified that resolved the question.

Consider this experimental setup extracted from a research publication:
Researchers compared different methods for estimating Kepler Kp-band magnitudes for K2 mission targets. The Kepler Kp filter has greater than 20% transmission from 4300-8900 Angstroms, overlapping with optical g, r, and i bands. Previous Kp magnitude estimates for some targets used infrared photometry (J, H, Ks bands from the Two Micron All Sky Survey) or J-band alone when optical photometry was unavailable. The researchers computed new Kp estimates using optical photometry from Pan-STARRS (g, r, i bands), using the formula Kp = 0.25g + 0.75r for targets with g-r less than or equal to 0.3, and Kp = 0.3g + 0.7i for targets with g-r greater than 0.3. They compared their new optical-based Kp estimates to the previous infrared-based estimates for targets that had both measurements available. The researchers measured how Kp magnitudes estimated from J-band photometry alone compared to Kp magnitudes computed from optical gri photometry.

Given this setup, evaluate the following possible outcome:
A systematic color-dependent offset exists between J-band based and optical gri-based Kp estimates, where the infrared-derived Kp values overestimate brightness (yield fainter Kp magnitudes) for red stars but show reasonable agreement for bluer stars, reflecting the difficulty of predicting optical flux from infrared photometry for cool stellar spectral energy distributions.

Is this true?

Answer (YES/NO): NO